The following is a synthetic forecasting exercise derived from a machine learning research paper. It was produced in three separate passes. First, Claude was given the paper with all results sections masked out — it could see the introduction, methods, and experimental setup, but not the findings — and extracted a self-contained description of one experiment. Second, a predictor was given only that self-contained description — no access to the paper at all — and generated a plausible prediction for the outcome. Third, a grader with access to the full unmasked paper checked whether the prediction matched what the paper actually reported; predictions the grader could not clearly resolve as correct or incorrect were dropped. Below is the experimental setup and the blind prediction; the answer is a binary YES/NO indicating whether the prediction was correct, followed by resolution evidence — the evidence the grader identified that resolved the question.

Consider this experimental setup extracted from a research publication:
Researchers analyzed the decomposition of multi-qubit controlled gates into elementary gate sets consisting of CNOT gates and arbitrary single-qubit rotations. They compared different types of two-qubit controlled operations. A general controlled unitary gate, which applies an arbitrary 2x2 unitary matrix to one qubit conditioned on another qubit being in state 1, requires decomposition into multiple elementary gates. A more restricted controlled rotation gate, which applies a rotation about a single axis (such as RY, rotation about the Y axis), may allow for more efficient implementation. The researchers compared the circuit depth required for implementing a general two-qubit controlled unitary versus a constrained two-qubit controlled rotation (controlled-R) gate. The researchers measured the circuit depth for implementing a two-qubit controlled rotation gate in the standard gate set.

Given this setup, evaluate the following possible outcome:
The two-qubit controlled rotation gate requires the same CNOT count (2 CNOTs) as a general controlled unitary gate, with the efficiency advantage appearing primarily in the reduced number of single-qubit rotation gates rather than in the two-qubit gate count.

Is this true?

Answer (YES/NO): NO